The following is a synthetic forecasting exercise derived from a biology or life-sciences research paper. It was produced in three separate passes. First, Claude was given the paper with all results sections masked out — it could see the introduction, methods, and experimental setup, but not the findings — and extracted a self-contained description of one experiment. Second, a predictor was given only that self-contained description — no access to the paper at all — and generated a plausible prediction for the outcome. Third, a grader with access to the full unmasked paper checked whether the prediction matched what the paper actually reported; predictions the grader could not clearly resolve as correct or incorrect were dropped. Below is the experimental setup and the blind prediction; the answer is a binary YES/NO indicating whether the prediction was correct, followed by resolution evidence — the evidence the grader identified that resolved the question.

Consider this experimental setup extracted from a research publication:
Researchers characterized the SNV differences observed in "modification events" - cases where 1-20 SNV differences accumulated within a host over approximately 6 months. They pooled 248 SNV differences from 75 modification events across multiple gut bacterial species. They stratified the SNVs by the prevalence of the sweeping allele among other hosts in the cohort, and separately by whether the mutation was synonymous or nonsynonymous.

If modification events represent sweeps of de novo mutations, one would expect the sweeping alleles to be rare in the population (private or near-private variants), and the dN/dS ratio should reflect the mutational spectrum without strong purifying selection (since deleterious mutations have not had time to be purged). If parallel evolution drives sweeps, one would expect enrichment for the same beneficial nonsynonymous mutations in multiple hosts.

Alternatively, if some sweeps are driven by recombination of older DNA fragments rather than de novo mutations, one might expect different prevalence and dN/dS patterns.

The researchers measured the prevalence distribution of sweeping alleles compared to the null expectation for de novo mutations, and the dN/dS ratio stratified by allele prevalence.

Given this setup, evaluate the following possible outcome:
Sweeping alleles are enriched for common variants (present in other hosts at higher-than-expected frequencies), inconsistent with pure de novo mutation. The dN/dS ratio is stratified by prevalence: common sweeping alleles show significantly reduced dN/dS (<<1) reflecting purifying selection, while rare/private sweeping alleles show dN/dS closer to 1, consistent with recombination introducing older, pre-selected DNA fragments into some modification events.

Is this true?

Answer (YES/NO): YES